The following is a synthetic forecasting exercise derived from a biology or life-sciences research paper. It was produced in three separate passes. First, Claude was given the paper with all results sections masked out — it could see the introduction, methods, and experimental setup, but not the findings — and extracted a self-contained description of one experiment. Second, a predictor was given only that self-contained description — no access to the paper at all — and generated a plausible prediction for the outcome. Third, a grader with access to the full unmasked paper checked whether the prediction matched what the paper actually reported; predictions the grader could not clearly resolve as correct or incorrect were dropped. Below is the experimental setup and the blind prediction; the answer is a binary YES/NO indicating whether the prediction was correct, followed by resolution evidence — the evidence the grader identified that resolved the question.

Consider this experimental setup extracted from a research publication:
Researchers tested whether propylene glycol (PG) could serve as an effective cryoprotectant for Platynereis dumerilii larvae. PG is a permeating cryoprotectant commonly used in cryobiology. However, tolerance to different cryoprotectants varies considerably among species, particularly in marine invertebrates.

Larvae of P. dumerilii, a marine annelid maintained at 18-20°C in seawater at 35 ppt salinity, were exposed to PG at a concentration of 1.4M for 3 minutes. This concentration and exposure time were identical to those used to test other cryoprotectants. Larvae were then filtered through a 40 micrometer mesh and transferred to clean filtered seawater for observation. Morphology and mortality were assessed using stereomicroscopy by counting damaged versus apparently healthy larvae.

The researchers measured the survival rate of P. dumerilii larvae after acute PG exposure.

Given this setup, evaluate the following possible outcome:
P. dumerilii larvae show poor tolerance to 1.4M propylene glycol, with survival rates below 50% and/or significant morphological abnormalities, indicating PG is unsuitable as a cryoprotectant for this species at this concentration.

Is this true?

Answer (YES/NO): NO